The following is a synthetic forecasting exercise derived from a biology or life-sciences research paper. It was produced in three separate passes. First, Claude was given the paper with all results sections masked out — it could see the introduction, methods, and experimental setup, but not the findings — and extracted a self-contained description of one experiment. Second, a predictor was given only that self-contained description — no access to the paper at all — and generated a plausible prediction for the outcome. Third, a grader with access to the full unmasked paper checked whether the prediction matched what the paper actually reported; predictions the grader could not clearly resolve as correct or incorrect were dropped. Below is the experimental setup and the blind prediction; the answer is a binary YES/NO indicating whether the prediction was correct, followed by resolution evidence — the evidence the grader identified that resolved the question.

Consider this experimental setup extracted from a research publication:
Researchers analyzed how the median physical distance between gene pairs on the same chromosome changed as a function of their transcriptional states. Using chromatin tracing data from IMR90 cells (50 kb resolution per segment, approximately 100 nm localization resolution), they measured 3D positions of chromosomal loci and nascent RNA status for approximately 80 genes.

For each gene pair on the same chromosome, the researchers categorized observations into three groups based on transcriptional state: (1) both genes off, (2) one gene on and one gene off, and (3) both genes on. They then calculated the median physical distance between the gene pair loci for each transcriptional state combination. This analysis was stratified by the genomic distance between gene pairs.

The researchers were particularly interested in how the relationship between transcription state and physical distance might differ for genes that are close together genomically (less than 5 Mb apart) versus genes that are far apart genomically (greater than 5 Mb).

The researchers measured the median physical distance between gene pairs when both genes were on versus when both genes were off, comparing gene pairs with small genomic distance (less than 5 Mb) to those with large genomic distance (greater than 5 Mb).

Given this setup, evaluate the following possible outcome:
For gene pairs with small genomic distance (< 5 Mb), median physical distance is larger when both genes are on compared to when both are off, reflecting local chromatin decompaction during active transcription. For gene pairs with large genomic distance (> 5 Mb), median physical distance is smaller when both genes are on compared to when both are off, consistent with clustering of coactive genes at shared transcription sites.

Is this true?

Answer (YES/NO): NO